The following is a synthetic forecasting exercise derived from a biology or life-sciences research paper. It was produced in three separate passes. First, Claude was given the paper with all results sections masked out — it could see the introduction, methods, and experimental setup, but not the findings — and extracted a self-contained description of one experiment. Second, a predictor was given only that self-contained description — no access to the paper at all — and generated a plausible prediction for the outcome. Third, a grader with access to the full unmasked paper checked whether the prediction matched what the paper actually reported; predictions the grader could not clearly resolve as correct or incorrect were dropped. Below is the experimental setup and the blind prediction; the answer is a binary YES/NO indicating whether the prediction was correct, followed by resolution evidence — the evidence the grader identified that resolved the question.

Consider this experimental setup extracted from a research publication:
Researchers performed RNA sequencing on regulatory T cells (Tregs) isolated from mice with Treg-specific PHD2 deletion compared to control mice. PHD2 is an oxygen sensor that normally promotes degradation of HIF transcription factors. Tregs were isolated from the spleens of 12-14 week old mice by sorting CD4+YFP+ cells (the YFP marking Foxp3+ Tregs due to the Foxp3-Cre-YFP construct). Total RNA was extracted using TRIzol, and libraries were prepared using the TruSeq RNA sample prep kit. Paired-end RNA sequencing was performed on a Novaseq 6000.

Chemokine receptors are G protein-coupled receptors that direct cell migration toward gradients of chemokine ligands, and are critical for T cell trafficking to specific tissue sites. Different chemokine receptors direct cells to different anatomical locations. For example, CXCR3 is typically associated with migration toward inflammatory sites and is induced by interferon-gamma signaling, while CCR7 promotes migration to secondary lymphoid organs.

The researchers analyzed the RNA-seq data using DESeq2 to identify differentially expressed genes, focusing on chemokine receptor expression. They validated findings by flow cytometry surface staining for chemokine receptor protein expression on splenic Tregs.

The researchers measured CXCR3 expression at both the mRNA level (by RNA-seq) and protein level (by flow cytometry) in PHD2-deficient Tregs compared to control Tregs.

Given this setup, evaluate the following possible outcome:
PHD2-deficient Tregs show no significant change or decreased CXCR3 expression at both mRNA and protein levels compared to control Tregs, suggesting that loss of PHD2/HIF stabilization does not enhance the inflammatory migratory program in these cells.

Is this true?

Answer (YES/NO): YES